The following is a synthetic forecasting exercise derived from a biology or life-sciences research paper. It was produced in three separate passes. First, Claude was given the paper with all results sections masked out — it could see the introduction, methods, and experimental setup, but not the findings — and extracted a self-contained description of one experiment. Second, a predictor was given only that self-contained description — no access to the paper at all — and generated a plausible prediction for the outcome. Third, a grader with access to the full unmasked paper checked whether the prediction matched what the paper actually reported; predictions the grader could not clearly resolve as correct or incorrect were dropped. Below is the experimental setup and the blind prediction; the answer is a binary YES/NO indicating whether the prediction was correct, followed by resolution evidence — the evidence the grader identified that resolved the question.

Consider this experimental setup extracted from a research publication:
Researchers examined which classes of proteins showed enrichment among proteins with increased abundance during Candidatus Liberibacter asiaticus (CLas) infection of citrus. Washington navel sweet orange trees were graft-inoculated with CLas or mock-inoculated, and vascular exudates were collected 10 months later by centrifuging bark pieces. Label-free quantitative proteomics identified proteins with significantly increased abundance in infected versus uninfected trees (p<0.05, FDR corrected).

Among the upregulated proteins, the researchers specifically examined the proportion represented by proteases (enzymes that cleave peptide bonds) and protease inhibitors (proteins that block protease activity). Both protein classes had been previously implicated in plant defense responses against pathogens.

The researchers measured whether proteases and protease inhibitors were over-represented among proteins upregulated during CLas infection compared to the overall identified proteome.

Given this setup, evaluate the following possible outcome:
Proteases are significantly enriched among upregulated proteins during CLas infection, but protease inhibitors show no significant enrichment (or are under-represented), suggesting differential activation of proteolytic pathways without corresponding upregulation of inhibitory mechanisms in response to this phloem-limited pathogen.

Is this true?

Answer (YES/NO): YES